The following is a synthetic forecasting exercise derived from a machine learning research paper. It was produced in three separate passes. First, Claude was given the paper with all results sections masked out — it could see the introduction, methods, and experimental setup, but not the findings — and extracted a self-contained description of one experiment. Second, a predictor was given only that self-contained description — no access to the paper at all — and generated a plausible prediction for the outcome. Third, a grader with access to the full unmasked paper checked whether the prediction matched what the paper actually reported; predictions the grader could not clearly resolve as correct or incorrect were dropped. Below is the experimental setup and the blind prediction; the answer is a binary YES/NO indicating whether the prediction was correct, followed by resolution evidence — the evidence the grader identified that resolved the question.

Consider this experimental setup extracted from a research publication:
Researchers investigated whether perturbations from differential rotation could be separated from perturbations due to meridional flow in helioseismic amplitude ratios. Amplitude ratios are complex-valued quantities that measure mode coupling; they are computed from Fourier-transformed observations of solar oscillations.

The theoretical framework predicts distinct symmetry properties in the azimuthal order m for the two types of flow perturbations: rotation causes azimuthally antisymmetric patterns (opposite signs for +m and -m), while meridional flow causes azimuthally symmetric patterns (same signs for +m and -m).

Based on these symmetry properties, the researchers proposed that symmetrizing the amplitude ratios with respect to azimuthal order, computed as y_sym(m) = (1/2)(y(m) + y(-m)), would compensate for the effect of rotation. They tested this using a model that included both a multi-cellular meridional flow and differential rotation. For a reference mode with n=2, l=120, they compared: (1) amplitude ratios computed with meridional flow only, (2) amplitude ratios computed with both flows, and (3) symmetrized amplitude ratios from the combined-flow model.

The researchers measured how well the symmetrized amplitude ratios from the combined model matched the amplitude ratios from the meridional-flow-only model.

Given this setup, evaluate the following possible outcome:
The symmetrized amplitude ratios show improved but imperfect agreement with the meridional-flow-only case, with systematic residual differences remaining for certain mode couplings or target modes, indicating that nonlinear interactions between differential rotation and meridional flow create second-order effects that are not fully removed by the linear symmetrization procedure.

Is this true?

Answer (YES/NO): NO